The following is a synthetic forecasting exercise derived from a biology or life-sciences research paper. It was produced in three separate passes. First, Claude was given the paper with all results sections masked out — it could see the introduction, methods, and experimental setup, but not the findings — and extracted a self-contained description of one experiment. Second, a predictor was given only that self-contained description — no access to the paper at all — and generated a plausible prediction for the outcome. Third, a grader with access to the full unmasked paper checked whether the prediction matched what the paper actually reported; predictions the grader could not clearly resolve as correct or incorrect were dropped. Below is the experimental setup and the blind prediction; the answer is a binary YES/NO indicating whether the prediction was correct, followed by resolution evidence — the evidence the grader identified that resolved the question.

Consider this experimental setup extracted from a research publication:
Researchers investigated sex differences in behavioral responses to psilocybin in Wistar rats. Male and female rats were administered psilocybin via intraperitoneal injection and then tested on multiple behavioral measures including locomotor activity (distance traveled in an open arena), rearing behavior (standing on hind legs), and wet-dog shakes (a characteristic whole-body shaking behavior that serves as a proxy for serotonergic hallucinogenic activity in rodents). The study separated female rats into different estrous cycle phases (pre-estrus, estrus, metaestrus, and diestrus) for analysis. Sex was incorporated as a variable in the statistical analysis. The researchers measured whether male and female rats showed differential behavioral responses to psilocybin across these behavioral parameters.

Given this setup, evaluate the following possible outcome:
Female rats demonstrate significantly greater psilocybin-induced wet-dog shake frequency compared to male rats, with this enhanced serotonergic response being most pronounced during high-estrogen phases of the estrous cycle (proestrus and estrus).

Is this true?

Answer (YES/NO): NO